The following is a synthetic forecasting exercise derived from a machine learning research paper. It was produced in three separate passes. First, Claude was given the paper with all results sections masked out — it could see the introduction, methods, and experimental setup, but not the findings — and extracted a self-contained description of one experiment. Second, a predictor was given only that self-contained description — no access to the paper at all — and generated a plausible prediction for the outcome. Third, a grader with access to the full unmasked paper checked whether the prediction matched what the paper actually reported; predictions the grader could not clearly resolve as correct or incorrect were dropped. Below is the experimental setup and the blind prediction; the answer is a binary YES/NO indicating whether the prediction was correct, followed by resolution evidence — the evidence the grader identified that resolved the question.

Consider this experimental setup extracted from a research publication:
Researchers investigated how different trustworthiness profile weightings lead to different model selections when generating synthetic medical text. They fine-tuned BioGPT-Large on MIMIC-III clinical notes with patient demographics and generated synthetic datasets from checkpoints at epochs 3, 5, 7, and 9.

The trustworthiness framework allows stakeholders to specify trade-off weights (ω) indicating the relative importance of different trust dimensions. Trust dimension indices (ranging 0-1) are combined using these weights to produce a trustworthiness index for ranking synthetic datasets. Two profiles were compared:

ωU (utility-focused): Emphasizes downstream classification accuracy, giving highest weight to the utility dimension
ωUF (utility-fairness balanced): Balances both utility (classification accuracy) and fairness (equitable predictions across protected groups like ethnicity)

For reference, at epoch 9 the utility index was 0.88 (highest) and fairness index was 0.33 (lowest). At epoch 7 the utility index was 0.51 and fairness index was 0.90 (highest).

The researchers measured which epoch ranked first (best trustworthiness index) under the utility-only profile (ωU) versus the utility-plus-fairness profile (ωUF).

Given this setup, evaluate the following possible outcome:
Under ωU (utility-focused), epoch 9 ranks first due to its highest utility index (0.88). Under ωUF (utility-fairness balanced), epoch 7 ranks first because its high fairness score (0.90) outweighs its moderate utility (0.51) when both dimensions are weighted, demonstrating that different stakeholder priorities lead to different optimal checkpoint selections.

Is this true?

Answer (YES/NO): YES